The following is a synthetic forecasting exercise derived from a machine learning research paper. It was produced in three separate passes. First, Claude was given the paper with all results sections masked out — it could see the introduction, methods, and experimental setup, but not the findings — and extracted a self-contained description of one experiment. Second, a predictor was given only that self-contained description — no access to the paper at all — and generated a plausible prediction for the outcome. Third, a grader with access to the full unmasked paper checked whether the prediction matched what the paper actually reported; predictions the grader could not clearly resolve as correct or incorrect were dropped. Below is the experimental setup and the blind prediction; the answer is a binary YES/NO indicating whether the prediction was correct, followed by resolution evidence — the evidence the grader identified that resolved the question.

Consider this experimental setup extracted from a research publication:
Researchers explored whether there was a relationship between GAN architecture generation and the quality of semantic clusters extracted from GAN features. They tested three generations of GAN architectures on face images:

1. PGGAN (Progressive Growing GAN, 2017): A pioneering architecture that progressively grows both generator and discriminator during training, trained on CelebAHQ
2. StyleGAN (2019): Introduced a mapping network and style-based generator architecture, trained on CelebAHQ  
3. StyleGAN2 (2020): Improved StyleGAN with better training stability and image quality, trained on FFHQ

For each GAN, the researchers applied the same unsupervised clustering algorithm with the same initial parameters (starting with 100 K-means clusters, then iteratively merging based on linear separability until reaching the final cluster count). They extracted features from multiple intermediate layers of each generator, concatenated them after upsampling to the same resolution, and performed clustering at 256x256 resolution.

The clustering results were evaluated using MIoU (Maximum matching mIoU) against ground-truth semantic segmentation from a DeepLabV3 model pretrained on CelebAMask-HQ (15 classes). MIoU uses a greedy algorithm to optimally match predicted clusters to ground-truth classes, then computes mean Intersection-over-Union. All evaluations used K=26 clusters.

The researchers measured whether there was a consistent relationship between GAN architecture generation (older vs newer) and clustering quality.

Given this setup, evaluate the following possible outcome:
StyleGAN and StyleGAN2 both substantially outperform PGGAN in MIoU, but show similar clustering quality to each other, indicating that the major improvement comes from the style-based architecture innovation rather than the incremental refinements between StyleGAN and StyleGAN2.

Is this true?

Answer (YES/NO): NO